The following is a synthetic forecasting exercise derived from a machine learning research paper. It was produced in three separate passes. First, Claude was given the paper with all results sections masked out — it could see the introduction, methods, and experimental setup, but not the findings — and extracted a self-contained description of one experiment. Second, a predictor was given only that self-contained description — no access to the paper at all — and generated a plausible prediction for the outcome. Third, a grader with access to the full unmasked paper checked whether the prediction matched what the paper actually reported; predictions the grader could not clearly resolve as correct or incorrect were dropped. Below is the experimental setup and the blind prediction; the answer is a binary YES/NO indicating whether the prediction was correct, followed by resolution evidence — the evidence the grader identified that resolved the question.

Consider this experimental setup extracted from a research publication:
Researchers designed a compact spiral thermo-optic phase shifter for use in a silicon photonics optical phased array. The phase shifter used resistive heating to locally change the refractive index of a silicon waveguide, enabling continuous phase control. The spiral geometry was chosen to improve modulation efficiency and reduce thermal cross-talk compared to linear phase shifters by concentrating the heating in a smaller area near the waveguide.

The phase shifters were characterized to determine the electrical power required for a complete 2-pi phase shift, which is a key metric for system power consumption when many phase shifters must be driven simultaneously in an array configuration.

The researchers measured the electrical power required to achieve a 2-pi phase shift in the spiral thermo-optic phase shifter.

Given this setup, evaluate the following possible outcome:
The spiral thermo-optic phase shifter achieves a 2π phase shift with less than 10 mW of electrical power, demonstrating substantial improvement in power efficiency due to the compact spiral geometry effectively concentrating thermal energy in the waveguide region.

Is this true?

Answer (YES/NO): NO